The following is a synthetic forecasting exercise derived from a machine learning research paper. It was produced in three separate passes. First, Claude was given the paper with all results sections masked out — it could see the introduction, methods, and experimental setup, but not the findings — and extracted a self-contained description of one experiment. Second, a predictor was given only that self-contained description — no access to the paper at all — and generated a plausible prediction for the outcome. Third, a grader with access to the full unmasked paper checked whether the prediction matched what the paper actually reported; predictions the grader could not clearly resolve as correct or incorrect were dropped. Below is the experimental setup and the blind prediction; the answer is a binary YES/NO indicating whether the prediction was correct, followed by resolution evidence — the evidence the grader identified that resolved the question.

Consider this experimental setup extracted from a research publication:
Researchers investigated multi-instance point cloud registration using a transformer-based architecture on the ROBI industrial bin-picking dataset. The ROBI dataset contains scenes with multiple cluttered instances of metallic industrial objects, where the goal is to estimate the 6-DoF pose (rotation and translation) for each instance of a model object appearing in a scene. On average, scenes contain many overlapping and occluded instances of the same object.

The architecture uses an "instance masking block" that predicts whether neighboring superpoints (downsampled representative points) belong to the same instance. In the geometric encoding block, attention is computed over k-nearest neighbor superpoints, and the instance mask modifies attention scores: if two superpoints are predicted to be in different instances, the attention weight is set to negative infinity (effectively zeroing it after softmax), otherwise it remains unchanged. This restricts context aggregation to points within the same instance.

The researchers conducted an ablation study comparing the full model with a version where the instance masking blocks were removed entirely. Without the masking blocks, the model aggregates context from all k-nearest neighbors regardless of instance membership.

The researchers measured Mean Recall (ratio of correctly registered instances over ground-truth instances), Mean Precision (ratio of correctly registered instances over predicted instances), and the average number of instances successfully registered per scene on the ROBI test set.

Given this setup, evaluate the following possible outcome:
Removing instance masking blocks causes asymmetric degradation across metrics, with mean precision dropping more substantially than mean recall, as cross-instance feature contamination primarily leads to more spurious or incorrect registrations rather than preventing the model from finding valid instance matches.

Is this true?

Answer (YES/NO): NO